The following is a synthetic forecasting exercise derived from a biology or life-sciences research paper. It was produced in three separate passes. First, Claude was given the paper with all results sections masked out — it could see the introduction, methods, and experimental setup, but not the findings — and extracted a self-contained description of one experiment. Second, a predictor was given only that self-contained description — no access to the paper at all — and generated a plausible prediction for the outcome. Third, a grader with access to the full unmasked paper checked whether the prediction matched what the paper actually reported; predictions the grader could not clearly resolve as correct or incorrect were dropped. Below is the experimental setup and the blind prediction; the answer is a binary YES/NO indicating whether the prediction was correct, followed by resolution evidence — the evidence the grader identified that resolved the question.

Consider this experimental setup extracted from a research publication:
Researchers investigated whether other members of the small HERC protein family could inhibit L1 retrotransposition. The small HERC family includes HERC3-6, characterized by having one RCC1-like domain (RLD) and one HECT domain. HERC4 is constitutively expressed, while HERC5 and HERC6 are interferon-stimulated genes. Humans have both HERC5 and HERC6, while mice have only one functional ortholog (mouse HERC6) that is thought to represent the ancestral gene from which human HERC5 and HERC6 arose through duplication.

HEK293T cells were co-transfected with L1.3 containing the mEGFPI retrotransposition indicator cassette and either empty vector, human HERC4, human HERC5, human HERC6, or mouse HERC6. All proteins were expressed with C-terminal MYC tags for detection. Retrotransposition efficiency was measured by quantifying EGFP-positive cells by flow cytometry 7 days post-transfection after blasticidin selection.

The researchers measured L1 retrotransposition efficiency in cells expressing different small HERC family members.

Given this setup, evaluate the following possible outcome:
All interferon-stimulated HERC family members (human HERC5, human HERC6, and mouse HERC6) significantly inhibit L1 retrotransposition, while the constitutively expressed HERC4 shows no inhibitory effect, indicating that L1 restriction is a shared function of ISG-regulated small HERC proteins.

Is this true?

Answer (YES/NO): NO